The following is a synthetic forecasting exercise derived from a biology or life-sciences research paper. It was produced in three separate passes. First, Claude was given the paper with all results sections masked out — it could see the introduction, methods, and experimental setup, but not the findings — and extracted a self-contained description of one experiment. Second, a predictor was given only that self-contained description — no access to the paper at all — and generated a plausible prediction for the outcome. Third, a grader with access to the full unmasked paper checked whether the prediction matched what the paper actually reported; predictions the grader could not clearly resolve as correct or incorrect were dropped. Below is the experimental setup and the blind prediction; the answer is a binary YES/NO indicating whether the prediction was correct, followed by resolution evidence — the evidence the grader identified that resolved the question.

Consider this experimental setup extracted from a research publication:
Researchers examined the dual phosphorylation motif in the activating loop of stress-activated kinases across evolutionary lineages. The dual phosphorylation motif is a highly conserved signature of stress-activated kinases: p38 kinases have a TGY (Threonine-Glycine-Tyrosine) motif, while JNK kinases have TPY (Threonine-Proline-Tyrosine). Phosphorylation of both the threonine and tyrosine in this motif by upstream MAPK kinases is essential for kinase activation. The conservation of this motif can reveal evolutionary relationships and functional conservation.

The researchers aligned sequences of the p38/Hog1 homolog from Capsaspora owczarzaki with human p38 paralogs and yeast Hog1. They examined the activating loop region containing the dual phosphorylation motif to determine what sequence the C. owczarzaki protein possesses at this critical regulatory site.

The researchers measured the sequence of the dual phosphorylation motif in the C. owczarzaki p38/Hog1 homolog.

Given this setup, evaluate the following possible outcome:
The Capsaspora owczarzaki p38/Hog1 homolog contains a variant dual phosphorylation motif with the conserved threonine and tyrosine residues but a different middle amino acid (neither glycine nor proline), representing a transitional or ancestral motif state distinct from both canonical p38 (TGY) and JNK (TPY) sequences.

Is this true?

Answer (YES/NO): NO